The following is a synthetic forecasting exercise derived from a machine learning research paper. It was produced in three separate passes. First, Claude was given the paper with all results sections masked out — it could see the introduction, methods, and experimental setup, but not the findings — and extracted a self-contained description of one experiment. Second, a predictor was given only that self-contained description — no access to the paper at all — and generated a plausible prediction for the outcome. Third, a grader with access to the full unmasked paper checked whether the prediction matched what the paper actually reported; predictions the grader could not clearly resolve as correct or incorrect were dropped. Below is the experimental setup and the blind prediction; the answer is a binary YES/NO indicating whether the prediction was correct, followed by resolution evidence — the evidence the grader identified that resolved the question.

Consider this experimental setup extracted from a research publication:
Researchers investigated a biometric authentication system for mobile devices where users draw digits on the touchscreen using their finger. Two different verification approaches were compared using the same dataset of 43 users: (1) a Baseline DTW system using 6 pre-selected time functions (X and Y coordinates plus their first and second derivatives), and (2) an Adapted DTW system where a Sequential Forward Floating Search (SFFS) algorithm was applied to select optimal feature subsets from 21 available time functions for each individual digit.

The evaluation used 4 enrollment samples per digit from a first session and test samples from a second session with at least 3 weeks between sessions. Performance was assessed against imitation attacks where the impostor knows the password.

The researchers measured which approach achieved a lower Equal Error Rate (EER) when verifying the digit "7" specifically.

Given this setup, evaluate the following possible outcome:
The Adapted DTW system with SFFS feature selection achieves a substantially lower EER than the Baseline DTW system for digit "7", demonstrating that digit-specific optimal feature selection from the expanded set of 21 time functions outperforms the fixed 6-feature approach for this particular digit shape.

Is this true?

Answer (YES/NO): NO